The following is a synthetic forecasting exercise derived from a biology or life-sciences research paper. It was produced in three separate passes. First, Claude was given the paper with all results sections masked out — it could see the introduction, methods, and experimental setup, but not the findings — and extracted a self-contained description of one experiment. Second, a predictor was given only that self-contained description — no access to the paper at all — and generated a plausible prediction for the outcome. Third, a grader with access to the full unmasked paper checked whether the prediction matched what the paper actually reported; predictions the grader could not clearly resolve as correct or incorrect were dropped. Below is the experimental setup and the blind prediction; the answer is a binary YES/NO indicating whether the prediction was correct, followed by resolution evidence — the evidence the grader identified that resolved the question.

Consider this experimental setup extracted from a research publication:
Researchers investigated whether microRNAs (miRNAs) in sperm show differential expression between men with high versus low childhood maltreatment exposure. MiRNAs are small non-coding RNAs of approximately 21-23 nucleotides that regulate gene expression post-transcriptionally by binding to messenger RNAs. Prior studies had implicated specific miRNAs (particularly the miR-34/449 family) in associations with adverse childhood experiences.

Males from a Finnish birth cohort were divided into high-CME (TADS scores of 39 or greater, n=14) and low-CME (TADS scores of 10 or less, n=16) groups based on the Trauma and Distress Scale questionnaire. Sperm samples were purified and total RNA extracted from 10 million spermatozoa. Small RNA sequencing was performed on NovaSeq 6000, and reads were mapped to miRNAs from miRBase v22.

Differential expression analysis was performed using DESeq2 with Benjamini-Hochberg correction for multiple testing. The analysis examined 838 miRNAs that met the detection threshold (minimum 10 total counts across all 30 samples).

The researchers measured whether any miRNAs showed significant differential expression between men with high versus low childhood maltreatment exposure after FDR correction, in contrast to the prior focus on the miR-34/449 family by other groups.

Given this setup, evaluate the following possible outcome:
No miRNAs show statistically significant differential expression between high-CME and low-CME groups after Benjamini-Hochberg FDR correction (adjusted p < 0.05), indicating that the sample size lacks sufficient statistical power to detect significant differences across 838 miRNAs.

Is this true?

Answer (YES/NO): NO